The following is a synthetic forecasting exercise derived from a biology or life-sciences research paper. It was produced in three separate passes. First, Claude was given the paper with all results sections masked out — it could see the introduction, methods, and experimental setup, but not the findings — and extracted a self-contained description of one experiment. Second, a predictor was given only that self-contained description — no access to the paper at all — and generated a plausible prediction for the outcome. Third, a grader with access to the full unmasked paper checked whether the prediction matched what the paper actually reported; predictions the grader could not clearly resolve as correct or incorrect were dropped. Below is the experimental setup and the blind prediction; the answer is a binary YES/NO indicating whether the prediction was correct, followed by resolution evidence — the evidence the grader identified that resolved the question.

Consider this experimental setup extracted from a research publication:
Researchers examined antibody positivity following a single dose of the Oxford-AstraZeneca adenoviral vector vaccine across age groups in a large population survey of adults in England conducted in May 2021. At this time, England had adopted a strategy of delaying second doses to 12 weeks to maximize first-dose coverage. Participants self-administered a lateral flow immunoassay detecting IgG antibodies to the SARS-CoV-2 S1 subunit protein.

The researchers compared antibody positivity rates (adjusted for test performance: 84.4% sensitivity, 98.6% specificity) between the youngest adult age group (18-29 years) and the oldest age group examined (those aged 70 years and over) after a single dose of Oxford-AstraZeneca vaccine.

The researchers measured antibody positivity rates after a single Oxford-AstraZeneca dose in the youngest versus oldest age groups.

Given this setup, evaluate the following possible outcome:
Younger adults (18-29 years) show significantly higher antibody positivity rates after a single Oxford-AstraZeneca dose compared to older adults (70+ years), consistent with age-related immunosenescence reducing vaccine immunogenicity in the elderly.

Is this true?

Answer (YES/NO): YES